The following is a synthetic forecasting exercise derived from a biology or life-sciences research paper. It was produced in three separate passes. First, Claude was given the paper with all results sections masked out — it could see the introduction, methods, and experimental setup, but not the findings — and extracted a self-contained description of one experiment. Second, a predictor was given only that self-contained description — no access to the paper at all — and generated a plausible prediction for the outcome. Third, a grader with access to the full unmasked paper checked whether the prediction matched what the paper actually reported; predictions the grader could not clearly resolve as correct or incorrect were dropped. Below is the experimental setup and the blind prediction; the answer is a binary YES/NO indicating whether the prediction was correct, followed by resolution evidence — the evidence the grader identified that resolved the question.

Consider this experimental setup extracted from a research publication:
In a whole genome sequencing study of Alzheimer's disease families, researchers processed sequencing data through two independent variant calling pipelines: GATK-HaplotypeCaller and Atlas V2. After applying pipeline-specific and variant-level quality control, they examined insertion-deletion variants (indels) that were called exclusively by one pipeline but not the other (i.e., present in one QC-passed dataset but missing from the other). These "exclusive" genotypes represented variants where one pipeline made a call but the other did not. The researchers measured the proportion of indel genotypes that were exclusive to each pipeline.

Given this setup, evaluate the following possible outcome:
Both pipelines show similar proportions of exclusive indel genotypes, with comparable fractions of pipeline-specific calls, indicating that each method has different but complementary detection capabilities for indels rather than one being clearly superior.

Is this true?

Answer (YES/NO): NO